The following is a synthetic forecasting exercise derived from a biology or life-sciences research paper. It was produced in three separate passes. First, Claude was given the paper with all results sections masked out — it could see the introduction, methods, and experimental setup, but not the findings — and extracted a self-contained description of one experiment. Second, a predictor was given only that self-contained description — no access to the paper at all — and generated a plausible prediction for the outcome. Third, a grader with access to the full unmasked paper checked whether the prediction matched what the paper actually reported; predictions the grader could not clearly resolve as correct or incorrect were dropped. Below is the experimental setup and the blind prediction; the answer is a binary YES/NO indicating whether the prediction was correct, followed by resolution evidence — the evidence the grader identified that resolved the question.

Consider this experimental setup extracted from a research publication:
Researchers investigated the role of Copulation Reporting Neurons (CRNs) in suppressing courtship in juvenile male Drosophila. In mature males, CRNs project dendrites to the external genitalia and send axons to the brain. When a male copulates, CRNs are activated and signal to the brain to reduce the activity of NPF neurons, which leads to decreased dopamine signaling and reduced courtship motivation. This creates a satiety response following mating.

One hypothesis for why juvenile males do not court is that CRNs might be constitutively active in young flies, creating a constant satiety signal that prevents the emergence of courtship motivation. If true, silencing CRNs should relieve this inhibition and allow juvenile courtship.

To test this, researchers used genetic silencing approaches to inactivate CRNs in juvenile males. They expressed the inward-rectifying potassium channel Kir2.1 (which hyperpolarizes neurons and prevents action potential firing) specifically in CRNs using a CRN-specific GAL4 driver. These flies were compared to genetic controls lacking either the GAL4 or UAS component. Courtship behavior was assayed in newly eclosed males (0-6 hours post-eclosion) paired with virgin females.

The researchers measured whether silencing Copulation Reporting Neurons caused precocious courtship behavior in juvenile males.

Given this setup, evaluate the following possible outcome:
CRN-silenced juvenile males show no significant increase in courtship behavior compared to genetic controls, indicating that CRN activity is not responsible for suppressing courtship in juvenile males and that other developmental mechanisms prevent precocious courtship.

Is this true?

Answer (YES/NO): YES